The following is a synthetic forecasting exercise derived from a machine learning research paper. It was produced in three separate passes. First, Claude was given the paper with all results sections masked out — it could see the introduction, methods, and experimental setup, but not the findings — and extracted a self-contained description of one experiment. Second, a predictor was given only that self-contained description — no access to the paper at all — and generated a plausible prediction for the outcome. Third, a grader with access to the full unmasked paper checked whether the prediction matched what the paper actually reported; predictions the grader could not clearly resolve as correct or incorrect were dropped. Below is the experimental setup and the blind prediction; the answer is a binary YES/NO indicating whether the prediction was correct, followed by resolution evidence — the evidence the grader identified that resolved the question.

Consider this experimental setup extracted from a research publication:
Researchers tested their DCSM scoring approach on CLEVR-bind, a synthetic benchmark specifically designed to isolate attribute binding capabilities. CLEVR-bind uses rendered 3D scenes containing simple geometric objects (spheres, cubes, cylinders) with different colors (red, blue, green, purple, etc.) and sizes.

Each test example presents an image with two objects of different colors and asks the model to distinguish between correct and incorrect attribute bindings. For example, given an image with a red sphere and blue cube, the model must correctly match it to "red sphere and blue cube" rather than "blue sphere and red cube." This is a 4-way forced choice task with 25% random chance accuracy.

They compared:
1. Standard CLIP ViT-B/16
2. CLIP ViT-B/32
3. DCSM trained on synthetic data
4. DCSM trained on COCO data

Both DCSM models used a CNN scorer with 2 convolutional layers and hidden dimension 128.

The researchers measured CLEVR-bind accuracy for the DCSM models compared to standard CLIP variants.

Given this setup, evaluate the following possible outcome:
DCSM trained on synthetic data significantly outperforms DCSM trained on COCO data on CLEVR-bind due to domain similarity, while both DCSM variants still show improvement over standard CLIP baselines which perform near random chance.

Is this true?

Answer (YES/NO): NO